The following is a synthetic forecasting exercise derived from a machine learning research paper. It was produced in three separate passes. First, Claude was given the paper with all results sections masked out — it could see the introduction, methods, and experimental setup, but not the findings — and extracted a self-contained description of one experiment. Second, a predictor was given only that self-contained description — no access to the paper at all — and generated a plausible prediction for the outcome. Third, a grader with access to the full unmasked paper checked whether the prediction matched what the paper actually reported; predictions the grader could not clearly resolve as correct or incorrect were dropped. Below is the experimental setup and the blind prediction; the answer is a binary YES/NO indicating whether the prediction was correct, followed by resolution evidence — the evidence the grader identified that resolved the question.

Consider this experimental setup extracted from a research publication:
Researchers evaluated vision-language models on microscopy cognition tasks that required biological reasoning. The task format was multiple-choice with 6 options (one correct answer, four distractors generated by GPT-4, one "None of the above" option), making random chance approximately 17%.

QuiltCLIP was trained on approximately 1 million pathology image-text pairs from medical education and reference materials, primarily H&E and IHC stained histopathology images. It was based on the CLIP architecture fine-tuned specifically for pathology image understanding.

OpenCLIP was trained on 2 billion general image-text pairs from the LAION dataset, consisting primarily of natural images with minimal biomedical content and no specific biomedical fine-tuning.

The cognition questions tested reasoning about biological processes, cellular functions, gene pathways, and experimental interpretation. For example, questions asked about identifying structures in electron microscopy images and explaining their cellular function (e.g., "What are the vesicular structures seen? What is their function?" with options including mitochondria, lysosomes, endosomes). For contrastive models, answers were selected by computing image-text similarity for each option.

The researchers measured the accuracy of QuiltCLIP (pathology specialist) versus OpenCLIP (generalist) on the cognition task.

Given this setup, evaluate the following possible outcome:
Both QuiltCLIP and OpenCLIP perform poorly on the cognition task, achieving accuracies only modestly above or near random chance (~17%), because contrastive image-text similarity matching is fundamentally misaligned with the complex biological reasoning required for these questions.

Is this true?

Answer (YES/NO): NO